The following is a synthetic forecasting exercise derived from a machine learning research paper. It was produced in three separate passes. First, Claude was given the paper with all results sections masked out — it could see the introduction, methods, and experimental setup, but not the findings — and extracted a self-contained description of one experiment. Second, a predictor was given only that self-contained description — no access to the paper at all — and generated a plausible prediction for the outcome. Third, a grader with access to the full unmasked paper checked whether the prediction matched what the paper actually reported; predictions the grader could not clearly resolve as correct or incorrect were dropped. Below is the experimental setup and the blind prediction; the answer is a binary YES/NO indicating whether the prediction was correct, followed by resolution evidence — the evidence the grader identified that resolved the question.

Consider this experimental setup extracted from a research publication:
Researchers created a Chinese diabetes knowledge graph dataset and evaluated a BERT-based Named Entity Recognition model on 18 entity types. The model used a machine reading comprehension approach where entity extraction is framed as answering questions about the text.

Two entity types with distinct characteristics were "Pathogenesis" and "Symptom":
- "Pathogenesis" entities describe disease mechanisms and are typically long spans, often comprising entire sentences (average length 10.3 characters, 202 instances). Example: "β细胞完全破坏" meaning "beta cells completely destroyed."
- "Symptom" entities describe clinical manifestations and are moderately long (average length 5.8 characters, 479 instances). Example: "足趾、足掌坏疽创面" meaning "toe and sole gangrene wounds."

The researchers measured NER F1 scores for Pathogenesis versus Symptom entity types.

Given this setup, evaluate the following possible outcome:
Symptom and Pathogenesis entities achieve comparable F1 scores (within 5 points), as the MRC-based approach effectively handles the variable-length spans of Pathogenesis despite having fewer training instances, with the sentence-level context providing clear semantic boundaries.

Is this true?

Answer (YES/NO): NO